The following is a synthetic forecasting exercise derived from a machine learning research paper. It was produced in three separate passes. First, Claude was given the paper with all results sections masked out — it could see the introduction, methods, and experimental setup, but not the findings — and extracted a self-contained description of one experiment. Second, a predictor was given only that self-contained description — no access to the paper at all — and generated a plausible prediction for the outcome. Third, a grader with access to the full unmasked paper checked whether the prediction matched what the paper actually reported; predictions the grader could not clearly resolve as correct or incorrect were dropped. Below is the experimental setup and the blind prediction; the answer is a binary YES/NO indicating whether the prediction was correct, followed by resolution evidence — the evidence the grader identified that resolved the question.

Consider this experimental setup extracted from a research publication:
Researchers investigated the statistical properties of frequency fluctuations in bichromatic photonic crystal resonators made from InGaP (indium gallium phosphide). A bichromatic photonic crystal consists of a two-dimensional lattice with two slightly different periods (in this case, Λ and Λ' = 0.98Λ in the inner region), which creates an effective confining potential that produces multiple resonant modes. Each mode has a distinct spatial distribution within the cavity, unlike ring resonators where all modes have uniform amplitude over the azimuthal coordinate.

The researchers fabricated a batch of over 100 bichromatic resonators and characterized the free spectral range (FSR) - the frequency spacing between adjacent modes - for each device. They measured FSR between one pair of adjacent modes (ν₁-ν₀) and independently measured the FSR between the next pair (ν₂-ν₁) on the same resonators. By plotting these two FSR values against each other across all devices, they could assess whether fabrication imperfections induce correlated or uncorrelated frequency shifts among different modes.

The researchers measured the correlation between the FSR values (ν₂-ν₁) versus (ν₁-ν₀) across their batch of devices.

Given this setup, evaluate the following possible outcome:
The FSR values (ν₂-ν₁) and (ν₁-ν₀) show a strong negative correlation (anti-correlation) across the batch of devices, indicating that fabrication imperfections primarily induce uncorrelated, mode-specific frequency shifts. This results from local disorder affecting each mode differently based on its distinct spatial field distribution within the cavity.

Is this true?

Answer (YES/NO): NO